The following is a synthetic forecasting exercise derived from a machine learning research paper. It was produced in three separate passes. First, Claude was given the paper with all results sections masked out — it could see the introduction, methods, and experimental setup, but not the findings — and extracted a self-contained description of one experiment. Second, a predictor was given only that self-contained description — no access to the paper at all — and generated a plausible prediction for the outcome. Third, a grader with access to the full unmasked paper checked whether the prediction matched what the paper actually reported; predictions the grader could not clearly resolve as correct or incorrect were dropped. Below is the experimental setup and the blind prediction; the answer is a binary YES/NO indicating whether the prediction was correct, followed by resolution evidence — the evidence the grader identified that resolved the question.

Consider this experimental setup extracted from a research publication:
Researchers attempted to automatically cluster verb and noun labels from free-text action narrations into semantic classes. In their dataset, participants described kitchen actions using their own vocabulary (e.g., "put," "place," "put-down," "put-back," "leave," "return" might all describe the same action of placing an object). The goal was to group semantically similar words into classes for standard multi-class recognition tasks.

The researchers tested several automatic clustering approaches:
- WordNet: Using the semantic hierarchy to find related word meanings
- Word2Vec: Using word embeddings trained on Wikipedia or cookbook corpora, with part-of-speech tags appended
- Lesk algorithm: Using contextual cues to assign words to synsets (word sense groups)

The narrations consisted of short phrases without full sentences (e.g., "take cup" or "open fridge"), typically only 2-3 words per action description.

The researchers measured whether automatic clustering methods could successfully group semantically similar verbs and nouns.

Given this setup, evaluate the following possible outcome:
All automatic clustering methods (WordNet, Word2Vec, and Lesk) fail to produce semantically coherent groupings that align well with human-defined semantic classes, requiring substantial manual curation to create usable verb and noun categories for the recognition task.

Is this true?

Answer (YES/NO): YES